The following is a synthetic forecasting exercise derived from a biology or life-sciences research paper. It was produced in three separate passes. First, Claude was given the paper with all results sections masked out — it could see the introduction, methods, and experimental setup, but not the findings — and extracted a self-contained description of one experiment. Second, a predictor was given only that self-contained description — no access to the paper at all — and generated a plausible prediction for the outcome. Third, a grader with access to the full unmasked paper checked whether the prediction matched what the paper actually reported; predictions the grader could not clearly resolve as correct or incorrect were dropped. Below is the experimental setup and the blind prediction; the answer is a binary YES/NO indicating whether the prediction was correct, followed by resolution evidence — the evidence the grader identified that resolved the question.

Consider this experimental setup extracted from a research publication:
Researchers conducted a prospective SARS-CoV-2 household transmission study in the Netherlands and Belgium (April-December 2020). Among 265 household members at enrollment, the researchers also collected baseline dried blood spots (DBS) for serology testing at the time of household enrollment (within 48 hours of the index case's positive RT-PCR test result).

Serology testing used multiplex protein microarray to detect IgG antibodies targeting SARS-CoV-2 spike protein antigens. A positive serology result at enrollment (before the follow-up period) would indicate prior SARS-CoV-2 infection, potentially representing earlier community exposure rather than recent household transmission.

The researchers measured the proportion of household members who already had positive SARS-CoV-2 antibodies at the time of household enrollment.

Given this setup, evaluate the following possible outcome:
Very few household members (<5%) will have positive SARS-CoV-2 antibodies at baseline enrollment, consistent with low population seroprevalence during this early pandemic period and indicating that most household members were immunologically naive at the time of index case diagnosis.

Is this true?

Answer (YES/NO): YES